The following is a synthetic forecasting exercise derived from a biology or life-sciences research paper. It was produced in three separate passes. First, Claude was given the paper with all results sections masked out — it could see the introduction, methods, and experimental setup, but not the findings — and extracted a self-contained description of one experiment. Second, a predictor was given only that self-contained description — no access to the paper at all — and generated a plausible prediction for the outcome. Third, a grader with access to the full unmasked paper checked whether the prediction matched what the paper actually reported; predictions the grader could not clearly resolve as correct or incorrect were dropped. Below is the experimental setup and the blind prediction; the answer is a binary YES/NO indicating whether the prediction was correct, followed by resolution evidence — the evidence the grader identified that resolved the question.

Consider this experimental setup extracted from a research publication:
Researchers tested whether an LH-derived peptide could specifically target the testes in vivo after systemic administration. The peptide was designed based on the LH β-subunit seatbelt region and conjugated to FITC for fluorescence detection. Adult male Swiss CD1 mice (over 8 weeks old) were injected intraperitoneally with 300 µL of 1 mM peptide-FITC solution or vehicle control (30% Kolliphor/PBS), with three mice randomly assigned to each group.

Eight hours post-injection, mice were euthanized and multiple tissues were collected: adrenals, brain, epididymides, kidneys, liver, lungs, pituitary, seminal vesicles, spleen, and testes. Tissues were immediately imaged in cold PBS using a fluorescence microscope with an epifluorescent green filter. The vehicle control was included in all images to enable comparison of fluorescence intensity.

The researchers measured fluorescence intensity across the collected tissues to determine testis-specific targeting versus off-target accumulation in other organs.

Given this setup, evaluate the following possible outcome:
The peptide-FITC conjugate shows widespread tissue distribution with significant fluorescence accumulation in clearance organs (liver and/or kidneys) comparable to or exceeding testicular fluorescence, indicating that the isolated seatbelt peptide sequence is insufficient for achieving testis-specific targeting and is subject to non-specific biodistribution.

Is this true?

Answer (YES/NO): NO